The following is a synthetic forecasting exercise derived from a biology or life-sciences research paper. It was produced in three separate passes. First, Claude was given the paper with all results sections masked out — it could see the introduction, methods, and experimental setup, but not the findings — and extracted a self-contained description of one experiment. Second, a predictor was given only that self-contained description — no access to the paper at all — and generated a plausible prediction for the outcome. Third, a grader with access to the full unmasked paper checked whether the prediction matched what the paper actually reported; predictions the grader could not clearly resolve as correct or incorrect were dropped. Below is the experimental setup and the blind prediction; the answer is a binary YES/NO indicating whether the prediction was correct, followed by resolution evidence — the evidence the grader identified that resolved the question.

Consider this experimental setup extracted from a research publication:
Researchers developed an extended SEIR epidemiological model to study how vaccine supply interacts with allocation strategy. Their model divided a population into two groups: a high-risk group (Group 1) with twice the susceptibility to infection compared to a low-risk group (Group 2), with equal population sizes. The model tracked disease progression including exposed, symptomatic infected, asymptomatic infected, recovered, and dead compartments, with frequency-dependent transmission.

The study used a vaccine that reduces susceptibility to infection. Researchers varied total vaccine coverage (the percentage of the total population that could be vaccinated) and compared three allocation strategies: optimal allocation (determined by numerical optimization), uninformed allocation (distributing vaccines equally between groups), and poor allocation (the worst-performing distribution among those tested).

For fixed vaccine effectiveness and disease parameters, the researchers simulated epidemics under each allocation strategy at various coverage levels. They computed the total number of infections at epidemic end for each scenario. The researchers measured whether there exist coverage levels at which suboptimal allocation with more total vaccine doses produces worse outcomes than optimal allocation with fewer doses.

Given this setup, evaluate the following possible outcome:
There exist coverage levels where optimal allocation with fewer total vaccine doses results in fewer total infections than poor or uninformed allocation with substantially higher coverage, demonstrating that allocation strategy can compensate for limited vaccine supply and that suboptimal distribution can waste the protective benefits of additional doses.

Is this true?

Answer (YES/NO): NO